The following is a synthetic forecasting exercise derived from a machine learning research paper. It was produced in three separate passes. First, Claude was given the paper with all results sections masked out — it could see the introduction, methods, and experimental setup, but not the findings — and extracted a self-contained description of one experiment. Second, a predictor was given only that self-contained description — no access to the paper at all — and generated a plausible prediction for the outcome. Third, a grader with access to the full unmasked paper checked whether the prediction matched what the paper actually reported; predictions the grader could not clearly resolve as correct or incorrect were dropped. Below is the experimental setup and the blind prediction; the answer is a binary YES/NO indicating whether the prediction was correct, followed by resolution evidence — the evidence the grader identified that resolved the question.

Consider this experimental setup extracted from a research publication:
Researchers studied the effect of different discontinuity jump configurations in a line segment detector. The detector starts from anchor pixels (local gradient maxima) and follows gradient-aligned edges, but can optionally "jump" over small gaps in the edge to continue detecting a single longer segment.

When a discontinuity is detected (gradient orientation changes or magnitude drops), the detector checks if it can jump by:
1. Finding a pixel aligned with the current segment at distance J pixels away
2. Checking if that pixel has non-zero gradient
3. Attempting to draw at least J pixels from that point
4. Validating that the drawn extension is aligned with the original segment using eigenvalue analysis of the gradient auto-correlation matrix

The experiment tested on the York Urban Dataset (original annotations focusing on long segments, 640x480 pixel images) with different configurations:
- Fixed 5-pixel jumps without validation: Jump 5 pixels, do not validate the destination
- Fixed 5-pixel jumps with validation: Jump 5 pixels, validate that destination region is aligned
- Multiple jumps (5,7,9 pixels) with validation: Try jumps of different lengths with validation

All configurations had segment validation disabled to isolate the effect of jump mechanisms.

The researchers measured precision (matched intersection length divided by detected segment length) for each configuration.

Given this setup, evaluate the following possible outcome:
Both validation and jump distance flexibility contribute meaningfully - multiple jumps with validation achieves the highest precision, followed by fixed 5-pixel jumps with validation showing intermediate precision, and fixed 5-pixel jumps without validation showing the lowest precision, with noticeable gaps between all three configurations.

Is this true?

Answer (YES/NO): NO